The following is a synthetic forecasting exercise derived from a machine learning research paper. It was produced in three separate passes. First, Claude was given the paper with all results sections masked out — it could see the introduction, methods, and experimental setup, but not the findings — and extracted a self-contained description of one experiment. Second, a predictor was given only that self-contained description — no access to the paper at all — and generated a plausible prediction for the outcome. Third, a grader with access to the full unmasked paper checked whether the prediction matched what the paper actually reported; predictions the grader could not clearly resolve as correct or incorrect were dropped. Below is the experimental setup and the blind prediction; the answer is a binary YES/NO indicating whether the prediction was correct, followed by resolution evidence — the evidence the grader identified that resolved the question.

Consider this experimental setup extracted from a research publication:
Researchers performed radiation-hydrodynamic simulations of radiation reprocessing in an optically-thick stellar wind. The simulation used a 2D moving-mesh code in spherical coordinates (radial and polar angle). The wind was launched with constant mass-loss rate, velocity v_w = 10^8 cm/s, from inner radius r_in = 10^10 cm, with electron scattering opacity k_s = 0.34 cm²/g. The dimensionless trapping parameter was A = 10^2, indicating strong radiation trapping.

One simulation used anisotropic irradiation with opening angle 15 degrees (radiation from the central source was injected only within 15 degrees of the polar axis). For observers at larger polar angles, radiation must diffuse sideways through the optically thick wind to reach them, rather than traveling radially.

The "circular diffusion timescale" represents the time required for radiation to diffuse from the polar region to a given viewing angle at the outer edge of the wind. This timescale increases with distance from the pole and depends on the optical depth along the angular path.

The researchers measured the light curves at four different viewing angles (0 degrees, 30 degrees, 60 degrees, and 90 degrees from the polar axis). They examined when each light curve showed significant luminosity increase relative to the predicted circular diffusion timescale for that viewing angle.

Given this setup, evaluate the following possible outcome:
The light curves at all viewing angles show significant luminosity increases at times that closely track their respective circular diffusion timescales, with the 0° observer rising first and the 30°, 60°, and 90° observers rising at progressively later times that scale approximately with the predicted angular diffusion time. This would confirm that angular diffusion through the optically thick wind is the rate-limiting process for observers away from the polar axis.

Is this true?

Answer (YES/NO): YES